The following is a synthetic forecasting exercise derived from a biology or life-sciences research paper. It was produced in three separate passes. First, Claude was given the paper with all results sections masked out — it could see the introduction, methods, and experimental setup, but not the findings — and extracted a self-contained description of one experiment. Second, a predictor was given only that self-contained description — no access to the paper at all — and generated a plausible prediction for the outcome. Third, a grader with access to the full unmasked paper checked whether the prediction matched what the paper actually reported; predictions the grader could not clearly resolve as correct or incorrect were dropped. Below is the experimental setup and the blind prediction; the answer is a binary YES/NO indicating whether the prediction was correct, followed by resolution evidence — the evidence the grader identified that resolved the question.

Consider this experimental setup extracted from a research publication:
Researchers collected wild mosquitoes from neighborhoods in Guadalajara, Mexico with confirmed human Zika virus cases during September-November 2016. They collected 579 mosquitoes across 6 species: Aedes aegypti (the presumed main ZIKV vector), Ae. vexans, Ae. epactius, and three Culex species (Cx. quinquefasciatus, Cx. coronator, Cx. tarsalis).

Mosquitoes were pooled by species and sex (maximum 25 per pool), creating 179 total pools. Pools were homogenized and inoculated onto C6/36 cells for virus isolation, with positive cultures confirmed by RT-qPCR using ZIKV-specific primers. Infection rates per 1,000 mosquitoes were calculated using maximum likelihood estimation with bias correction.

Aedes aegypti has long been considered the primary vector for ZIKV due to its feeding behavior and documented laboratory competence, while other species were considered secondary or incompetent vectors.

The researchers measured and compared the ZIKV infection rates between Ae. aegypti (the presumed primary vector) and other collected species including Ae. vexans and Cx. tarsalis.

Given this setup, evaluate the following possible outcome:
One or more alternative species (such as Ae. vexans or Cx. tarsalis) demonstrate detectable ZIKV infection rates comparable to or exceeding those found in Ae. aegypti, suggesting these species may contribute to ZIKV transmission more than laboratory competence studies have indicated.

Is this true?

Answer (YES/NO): YES